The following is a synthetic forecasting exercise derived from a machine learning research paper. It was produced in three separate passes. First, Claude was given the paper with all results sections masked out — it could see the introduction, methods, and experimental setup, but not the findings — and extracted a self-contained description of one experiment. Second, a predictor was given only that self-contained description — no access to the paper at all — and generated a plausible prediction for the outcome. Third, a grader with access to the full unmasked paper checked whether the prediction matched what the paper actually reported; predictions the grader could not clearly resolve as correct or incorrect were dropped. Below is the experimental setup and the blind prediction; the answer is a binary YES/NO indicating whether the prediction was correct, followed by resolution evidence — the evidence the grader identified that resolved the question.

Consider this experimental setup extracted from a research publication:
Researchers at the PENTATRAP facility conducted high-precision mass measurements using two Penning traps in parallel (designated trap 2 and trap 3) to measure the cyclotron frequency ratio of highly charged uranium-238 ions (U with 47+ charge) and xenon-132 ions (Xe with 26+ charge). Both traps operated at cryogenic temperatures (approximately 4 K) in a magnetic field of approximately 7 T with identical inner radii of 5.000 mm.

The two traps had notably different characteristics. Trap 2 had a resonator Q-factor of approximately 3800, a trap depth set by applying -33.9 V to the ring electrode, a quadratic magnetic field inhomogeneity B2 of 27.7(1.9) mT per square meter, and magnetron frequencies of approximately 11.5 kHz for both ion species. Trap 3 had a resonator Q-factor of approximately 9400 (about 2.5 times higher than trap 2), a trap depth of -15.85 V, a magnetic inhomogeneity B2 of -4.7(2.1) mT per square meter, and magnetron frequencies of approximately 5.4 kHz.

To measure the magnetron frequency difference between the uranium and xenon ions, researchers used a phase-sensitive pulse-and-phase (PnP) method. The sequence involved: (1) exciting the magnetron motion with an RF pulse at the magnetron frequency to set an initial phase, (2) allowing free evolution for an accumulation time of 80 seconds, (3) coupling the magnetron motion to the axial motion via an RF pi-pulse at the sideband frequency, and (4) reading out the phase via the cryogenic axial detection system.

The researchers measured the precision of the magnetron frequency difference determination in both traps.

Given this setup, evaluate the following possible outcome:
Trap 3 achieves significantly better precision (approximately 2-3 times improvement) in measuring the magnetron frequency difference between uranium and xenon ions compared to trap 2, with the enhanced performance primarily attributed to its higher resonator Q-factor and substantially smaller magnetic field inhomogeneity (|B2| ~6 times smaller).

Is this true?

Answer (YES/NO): NO